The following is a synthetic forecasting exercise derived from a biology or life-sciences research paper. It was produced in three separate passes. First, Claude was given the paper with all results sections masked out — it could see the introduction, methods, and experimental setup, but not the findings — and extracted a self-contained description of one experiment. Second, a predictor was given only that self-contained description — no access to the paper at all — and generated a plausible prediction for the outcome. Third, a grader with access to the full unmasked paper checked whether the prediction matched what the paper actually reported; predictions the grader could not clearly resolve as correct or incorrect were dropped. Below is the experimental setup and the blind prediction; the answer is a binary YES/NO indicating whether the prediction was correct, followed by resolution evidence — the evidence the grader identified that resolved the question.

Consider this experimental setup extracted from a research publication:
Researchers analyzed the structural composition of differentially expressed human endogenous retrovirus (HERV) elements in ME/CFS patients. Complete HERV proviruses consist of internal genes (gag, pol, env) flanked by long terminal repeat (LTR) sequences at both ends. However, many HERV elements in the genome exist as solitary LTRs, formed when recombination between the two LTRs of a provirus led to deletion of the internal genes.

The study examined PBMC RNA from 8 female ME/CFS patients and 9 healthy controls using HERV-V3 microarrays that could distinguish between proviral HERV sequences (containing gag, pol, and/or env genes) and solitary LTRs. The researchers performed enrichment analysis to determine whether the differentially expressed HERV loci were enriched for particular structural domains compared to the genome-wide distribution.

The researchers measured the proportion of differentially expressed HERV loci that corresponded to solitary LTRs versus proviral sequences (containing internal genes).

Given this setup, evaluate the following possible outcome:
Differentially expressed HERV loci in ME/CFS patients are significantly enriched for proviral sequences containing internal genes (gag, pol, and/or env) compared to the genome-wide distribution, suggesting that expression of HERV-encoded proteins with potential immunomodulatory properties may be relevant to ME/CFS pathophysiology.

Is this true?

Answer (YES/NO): NO